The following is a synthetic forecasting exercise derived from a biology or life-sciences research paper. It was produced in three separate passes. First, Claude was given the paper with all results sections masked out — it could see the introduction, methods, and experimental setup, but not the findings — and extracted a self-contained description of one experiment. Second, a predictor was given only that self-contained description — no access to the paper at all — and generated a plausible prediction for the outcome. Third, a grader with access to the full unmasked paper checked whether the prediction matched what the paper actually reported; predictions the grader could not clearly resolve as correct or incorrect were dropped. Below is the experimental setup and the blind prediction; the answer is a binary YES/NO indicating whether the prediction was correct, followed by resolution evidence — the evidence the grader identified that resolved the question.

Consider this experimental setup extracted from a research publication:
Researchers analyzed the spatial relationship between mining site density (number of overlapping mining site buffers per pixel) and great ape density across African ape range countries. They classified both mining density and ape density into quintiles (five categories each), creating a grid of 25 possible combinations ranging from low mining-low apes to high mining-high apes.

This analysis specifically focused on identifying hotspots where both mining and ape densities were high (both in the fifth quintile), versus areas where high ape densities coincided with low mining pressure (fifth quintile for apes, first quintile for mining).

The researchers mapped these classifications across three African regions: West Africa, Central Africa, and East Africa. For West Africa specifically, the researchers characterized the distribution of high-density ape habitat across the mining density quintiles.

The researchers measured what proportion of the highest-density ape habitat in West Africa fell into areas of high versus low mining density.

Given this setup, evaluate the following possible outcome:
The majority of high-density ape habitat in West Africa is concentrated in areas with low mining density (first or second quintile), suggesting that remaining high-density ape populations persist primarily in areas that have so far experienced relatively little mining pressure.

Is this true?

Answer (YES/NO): NO